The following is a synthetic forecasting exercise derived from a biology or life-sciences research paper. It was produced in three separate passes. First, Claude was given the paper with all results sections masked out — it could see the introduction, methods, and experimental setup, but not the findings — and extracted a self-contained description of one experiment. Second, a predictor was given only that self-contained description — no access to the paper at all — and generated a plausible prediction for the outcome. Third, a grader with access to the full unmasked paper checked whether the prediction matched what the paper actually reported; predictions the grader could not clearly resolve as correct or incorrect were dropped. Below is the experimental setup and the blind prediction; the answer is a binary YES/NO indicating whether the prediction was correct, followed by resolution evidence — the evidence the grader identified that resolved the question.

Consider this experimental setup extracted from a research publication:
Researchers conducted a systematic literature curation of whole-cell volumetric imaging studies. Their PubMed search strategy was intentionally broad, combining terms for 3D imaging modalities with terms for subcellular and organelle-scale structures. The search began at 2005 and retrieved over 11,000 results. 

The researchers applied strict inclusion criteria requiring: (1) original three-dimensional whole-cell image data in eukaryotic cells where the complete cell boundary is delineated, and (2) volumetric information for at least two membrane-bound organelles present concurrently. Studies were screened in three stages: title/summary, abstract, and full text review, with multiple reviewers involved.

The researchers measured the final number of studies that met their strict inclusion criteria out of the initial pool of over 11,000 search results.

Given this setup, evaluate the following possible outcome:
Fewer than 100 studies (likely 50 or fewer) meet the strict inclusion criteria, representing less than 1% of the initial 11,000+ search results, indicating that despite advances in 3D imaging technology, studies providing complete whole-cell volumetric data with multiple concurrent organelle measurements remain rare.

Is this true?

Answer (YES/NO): NO